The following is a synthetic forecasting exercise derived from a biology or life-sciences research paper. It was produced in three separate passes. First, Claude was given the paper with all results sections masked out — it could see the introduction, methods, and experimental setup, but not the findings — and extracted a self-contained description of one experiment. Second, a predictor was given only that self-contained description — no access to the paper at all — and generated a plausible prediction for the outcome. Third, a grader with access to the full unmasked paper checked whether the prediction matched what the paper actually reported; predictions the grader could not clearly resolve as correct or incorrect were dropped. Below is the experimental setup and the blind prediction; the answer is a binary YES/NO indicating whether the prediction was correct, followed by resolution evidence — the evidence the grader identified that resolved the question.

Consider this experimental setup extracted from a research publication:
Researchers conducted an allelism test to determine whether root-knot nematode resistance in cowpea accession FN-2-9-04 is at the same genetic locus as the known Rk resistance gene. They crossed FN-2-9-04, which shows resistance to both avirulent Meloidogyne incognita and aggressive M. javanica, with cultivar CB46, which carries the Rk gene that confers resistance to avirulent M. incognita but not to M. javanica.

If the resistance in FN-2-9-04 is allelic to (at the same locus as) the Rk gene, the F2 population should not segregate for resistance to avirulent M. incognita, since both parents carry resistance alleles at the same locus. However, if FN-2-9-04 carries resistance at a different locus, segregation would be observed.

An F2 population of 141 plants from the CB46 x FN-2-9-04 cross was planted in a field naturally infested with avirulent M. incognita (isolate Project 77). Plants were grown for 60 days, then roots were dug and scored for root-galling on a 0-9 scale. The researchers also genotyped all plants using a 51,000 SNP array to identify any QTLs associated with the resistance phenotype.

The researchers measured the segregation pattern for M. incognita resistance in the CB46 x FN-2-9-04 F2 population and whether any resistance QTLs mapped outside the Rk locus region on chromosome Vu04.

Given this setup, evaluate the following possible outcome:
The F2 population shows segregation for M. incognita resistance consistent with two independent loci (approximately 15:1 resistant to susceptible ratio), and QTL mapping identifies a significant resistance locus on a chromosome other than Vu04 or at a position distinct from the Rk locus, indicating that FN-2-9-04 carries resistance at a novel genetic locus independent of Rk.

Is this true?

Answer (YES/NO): NO